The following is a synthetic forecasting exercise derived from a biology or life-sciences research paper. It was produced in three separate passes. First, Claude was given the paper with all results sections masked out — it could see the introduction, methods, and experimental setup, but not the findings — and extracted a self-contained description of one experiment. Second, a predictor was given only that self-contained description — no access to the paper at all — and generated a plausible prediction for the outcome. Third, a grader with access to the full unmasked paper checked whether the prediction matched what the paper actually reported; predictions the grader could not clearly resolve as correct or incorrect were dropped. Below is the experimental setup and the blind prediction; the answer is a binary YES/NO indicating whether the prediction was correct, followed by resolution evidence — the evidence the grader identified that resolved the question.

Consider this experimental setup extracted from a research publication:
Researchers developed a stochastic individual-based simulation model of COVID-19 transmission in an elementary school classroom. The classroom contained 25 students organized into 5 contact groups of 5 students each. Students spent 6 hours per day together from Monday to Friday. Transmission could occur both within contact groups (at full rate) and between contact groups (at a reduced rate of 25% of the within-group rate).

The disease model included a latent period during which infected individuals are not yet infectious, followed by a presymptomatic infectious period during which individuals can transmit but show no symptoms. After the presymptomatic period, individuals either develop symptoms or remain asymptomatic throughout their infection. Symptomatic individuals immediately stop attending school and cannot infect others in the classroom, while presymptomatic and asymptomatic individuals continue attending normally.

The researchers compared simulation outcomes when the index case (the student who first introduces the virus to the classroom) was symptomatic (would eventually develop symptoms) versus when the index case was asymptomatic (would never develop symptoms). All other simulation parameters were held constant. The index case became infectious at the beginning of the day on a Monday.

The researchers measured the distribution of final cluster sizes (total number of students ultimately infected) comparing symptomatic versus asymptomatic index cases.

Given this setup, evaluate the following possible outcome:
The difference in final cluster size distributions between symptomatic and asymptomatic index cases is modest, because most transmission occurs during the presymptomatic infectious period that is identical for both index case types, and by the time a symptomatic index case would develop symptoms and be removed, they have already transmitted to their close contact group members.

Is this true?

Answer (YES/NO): NO